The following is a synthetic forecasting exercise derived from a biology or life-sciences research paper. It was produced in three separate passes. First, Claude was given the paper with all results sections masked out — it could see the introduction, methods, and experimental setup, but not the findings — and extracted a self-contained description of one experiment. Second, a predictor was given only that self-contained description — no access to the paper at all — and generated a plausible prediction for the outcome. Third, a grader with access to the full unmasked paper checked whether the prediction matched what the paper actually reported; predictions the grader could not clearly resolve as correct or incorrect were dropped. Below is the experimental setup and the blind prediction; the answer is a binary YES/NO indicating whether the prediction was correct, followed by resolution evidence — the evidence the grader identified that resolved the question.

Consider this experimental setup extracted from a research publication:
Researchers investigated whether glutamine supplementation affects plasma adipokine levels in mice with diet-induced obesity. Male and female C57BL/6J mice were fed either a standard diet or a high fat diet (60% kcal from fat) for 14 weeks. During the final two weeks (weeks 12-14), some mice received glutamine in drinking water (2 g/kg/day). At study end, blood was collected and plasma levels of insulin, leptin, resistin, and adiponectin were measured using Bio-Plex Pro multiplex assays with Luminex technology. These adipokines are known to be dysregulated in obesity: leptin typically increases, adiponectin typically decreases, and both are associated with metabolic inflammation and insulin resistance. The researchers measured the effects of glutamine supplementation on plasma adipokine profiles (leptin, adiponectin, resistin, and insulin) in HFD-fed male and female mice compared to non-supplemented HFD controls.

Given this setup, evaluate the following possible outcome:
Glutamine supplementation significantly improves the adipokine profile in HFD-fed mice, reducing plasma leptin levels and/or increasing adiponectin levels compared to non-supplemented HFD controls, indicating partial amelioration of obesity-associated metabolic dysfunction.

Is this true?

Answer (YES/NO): NO